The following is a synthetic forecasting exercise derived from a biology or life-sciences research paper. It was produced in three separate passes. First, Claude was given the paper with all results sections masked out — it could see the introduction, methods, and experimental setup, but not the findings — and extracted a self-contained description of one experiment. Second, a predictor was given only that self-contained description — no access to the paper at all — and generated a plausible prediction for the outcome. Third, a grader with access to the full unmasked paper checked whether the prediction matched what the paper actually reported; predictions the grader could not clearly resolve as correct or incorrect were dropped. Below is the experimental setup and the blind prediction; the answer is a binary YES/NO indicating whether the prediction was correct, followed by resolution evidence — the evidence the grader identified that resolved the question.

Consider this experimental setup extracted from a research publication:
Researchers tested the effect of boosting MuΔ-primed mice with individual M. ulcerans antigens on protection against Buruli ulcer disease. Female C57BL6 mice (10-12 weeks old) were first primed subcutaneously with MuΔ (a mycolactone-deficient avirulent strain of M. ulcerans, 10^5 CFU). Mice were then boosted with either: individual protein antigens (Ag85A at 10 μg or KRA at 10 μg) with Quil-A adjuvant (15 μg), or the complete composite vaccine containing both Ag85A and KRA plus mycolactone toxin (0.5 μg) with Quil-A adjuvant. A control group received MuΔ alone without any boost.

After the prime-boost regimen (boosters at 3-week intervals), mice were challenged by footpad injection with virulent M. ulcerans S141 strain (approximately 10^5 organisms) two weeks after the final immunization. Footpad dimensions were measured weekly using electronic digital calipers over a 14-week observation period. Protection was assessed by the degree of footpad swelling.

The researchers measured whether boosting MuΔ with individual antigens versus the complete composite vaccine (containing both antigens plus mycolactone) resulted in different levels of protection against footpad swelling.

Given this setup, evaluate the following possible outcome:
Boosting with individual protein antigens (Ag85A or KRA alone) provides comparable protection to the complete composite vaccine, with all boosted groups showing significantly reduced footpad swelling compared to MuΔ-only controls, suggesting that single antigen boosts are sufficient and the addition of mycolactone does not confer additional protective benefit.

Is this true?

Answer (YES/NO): NO